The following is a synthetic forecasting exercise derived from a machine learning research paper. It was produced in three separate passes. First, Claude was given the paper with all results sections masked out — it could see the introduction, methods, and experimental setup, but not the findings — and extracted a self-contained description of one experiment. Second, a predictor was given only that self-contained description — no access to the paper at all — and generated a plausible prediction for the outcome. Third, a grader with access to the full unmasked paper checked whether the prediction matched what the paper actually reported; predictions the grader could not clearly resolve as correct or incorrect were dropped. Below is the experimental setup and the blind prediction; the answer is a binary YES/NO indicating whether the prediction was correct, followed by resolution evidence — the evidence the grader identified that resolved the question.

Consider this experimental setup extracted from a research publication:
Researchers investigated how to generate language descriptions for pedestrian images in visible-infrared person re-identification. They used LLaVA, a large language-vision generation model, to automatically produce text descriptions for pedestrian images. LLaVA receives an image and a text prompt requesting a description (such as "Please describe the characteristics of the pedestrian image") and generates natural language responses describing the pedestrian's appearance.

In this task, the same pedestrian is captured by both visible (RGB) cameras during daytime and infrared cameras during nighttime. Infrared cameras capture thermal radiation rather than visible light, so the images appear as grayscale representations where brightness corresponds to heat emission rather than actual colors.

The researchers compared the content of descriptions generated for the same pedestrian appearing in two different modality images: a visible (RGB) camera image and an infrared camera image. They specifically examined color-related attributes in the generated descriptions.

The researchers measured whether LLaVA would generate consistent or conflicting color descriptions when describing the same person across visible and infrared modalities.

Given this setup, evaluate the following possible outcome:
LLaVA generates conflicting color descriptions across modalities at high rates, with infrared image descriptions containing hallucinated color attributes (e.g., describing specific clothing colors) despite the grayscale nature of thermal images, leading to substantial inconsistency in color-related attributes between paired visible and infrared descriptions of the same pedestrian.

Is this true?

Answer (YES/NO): YES